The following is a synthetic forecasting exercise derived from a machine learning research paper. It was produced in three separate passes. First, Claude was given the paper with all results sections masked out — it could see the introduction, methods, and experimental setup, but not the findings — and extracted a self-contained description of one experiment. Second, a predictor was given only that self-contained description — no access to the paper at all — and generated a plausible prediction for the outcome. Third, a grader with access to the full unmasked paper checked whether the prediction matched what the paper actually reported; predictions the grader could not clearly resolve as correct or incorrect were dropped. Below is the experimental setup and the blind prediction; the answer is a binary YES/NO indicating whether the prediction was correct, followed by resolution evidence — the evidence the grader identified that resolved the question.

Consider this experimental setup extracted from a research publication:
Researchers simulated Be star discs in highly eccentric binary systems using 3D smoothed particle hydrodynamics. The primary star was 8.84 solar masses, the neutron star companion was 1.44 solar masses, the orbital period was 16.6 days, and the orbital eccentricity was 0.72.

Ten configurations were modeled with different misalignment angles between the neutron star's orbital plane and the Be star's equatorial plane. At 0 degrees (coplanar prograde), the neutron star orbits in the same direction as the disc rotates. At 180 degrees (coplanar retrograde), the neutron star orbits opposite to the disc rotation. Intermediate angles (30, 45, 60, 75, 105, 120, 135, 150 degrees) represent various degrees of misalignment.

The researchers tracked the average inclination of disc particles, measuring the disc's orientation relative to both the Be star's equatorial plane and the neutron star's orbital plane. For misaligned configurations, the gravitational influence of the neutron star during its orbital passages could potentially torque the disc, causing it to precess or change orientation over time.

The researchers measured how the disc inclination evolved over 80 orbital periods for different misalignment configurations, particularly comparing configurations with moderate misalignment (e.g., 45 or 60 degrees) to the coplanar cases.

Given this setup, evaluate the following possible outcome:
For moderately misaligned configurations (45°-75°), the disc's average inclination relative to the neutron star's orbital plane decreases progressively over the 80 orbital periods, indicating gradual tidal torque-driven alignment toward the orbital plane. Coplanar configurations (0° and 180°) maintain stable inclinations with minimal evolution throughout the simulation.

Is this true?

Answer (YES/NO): NO